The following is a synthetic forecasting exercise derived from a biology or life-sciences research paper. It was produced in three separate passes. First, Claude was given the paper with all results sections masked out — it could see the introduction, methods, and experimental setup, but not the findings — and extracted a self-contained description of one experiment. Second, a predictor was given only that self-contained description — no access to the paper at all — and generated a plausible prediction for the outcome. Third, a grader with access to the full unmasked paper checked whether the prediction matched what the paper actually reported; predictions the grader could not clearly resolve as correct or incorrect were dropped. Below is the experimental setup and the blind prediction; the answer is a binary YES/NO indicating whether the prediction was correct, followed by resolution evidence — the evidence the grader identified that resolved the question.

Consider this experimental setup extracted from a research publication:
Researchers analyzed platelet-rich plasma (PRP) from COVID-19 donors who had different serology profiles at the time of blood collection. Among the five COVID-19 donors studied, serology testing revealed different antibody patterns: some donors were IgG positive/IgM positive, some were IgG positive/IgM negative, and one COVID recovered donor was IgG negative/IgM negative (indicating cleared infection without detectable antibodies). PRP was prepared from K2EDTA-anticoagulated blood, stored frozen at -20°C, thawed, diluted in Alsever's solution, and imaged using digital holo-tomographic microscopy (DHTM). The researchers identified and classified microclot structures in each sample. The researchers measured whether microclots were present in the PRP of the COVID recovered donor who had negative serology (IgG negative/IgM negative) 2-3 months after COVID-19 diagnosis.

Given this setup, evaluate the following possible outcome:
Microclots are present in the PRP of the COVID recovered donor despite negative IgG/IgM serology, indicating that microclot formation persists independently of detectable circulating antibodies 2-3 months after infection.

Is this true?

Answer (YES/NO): YES